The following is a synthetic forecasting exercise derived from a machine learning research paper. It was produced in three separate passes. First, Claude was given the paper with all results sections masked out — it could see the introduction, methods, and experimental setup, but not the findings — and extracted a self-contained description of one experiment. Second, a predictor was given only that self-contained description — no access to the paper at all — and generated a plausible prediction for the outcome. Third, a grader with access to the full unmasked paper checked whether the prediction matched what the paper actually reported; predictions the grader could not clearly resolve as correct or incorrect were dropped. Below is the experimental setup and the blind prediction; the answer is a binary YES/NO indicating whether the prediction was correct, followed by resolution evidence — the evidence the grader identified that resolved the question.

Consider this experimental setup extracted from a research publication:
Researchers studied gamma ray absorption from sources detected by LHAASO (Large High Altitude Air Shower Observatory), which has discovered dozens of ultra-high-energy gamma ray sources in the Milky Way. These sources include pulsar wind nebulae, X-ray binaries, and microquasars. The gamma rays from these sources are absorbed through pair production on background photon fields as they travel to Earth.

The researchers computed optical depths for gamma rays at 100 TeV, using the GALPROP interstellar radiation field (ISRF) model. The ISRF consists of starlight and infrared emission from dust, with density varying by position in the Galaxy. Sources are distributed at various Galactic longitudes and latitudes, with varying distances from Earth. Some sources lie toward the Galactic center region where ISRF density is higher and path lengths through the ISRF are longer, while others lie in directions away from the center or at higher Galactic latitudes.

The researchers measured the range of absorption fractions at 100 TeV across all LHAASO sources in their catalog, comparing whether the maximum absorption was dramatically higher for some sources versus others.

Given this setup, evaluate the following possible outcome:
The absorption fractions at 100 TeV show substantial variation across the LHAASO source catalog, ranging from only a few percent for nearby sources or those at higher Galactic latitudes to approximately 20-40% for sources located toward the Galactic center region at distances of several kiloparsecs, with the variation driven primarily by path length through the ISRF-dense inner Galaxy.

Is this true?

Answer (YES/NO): NO